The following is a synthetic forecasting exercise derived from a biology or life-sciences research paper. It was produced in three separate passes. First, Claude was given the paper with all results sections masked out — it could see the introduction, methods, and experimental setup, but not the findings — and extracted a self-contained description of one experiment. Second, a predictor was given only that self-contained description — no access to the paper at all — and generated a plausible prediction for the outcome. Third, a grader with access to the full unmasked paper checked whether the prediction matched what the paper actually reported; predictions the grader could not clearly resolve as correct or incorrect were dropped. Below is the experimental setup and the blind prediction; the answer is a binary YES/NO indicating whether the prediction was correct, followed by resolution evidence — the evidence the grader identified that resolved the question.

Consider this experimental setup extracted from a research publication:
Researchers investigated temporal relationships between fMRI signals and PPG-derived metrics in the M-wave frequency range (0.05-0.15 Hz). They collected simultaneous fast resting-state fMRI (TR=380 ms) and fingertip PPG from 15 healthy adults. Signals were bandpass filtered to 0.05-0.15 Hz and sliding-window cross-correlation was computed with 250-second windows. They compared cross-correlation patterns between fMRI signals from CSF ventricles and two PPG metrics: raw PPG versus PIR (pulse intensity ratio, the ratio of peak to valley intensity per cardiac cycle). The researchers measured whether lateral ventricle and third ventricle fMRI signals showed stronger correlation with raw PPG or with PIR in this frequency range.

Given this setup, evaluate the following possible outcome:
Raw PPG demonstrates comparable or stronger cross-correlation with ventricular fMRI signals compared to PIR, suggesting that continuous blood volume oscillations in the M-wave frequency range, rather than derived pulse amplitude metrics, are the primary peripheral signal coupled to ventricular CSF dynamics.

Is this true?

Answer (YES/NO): NO